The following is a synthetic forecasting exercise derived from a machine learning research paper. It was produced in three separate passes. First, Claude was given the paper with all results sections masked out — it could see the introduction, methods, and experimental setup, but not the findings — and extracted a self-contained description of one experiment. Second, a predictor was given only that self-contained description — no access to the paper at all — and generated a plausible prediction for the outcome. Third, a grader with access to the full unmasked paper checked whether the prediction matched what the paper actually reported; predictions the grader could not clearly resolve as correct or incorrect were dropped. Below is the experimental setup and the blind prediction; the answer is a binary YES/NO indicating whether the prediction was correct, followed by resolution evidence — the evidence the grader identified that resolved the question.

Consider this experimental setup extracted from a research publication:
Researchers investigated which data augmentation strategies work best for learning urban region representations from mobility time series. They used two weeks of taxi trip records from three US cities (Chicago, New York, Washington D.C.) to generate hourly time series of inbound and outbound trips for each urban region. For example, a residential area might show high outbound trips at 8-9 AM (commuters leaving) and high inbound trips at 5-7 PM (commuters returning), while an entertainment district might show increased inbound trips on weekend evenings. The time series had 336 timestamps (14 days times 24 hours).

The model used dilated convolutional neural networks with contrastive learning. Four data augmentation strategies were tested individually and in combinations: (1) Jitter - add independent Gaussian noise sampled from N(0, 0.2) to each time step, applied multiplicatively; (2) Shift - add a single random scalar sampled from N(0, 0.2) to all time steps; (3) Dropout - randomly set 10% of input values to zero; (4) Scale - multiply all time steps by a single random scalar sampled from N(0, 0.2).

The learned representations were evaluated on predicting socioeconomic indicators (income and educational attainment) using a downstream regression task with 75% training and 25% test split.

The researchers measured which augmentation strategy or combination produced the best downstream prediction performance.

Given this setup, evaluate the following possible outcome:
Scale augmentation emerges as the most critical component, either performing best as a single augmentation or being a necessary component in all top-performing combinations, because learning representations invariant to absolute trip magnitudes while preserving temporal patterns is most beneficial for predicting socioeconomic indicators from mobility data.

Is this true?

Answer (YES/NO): NO